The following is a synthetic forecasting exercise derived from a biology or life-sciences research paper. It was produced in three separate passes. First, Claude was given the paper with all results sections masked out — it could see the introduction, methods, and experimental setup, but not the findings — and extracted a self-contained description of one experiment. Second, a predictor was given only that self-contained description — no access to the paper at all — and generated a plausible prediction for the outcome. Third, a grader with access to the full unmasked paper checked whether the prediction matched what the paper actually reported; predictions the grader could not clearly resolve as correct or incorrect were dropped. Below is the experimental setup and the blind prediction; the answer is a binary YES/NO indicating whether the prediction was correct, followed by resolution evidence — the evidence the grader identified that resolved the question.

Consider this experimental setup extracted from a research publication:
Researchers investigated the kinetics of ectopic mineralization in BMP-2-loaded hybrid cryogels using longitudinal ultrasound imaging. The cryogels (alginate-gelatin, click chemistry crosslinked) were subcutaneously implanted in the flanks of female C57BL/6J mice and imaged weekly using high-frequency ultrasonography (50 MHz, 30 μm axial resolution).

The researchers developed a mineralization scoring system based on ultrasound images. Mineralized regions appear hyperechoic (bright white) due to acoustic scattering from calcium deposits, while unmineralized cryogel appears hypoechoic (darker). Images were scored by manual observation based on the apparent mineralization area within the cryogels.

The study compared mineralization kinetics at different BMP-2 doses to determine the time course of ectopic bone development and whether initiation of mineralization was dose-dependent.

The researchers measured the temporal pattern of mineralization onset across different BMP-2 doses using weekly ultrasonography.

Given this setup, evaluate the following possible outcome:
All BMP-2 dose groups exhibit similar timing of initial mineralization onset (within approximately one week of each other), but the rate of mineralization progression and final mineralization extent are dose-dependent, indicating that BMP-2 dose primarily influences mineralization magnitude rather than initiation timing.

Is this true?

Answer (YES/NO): NO